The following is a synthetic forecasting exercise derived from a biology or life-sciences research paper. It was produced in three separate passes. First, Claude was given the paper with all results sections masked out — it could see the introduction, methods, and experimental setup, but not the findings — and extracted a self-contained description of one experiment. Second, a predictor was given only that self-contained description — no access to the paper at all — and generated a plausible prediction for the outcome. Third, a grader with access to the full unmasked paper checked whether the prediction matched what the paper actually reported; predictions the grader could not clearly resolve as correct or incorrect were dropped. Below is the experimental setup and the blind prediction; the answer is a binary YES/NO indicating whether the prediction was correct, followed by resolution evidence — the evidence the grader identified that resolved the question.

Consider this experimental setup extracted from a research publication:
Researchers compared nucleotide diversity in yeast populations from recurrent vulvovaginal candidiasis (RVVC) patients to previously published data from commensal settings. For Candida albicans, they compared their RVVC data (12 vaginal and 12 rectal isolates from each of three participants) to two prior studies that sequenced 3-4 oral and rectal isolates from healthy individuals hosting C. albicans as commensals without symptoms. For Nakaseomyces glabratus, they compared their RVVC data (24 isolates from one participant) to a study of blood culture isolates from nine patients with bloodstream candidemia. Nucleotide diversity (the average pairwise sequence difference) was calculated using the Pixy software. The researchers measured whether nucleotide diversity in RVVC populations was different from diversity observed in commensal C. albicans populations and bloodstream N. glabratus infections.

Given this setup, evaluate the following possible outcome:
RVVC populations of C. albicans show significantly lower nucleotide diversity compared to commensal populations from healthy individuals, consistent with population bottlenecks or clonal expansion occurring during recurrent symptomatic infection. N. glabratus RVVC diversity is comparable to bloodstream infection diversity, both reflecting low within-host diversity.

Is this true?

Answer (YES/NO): NO